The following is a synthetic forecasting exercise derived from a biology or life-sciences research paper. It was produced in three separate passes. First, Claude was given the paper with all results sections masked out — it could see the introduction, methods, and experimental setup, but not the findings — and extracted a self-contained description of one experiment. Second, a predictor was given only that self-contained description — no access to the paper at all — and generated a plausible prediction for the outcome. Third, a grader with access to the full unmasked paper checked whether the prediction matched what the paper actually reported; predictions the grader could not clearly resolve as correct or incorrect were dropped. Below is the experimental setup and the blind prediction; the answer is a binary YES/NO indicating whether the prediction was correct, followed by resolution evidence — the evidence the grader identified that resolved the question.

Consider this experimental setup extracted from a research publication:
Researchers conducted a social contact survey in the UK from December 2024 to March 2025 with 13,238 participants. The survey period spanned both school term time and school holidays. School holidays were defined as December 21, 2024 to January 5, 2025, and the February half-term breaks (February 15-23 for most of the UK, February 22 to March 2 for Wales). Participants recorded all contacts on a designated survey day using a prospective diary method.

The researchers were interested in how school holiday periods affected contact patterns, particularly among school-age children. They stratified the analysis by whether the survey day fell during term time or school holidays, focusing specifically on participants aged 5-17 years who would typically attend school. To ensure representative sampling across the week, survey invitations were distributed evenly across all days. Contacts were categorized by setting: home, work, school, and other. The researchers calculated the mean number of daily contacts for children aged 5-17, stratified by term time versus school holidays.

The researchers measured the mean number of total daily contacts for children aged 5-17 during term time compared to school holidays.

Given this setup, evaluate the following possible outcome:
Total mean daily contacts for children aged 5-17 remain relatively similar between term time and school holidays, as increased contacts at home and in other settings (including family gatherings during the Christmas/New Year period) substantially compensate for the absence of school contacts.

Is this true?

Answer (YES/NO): NO